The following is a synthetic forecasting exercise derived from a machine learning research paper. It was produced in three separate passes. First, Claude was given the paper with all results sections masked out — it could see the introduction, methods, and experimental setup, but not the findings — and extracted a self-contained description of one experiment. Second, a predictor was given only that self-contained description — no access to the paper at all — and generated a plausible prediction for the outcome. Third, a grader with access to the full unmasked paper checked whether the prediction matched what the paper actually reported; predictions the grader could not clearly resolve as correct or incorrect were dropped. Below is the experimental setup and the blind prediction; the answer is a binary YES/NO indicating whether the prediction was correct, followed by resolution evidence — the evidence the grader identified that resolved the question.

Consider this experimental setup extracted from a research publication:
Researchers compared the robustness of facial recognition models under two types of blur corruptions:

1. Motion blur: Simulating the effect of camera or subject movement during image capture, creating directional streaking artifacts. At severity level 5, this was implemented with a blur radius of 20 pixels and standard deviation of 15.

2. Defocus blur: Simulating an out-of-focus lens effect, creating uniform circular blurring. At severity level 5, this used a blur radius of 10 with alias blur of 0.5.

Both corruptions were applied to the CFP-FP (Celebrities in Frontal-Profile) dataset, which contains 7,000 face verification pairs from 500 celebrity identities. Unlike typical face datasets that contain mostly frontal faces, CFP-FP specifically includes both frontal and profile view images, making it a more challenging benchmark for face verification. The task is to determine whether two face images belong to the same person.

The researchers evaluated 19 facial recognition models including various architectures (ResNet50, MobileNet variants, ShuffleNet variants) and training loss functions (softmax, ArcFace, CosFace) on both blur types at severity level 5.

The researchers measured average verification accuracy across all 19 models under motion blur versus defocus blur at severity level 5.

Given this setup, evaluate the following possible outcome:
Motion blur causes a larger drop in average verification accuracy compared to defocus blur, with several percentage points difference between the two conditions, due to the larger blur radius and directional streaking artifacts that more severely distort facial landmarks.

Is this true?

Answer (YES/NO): NO